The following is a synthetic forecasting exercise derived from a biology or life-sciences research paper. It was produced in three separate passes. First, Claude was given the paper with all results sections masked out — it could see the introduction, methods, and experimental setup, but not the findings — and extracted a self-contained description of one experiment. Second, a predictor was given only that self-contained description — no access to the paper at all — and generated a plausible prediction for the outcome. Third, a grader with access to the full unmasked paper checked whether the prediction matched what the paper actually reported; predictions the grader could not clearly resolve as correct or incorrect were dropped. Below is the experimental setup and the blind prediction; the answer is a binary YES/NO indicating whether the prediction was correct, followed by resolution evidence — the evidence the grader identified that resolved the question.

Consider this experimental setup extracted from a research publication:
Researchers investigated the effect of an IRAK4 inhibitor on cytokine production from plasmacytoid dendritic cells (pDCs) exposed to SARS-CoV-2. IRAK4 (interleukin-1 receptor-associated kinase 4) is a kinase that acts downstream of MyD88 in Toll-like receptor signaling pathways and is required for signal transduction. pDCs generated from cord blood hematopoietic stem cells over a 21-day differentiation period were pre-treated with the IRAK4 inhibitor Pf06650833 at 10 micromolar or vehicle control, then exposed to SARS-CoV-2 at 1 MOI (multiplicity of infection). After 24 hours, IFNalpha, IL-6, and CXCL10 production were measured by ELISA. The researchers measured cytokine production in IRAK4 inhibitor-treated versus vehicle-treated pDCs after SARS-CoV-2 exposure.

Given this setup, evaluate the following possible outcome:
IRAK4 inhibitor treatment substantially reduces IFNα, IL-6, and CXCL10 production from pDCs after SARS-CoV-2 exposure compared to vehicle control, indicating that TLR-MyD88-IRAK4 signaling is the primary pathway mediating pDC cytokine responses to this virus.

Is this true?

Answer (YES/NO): NO